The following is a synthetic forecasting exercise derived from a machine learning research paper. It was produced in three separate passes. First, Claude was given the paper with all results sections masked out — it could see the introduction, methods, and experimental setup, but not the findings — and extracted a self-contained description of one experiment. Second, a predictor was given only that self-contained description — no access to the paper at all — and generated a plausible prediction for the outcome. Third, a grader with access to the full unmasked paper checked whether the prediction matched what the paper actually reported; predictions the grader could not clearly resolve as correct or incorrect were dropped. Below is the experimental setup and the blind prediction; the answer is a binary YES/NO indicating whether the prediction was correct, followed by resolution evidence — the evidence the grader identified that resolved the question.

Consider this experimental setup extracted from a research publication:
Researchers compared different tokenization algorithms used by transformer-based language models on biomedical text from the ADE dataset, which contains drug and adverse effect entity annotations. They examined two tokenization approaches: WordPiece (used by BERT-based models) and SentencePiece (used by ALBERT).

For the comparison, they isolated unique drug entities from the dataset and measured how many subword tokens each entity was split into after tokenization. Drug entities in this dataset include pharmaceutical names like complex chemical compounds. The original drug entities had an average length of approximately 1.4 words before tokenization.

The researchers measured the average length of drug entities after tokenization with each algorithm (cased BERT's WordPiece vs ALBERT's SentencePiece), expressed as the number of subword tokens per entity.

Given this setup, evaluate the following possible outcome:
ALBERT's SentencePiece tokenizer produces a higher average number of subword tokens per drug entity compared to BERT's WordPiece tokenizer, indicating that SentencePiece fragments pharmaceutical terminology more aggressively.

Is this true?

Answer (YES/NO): NO